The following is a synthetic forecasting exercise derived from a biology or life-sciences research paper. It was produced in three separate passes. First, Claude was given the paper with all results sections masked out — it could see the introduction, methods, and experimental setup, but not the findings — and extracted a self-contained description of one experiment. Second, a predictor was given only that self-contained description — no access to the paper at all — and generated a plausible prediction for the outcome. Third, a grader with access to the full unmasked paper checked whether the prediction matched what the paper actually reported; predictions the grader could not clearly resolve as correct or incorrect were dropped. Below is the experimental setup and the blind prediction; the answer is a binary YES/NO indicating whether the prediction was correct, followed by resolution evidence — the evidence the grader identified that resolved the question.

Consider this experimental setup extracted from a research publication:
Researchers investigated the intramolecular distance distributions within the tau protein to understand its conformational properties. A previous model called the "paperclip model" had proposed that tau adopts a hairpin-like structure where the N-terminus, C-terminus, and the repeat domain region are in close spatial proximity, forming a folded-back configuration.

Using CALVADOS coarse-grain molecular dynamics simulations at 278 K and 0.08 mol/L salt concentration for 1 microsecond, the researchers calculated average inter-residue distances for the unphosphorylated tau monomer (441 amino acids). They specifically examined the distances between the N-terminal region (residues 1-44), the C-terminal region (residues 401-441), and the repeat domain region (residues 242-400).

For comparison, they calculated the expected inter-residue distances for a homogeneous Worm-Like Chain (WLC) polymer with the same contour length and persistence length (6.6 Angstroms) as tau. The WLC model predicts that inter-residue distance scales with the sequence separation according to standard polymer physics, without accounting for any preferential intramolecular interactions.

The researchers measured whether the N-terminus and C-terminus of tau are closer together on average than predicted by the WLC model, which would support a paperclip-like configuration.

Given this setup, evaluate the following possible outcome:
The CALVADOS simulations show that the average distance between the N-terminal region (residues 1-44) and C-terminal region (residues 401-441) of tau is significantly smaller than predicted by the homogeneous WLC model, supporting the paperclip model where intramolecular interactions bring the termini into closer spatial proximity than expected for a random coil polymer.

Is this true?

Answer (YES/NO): YES